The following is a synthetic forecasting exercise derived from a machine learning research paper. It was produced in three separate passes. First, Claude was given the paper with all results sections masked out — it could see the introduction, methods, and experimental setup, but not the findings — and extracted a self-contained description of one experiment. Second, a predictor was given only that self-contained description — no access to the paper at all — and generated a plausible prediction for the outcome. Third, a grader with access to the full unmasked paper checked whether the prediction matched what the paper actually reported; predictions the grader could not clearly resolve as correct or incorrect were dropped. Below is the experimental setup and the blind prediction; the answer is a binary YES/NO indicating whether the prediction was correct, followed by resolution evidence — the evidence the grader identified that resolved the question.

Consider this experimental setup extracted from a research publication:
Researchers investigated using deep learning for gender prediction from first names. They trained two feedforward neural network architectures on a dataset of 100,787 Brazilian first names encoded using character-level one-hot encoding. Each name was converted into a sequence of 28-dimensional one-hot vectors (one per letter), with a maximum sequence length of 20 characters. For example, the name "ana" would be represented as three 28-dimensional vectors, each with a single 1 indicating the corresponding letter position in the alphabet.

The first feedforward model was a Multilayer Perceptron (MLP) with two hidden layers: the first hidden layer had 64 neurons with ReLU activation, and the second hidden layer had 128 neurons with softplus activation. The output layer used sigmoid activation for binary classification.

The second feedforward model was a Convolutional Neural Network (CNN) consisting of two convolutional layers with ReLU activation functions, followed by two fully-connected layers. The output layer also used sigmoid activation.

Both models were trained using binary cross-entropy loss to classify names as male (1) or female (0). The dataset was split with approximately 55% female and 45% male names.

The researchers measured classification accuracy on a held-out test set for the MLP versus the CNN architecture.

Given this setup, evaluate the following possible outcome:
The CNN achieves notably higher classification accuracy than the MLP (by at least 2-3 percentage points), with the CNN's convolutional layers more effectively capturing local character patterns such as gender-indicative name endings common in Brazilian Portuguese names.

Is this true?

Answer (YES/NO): YES